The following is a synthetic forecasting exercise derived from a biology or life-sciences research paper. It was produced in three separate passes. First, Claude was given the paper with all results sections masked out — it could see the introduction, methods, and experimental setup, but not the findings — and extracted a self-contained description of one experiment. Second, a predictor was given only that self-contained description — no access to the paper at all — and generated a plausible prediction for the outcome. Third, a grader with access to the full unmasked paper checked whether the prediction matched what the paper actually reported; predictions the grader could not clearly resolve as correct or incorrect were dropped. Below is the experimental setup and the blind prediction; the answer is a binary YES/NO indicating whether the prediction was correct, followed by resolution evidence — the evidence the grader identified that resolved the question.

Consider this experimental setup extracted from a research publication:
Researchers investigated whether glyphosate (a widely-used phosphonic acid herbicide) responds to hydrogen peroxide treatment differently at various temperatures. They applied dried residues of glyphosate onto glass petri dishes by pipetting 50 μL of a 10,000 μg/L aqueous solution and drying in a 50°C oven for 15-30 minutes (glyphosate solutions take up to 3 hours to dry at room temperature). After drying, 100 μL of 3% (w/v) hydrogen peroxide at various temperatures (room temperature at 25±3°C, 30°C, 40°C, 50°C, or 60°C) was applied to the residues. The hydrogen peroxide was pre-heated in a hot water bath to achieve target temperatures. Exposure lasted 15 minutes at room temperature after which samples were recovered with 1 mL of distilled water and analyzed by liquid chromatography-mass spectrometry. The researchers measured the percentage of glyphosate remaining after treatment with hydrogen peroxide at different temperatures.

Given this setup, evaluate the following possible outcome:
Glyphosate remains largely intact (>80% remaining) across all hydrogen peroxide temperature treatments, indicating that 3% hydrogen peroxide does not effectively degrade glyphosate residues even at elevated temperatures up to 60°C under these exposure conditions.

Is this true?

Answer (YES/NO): NO